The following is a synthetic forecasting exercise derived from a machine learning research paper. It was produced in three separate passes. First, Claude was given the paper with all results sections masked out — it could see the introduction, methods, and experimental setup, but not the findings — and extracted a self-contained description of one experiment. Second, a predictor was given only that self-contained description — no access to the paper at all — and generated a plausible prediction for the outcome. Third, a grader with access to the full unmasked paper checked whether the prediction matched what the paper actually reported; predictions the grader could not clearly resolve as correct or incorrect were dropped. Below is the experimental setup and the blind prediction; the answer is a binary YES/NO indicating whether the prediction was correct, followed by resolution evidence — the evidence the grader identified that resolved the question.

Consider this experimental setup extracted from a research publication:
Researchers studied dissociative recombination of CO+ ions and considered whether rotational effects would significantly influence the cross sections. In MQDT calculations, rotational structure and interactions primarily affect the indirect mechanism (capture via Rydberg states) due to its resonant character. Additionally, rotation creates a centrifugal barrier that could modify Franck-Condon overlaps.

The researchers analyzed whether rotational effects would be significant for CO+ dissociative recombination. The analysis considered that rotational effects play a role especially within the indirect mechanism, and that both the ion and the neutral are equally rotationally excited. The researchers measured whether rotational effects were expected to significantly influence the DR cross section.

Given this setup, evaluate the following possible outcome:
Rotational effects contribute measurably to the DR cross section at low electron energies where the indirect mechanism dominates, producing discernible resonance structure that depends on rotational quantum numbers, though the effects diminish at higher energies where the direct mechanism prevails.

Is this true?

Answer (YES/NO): NO